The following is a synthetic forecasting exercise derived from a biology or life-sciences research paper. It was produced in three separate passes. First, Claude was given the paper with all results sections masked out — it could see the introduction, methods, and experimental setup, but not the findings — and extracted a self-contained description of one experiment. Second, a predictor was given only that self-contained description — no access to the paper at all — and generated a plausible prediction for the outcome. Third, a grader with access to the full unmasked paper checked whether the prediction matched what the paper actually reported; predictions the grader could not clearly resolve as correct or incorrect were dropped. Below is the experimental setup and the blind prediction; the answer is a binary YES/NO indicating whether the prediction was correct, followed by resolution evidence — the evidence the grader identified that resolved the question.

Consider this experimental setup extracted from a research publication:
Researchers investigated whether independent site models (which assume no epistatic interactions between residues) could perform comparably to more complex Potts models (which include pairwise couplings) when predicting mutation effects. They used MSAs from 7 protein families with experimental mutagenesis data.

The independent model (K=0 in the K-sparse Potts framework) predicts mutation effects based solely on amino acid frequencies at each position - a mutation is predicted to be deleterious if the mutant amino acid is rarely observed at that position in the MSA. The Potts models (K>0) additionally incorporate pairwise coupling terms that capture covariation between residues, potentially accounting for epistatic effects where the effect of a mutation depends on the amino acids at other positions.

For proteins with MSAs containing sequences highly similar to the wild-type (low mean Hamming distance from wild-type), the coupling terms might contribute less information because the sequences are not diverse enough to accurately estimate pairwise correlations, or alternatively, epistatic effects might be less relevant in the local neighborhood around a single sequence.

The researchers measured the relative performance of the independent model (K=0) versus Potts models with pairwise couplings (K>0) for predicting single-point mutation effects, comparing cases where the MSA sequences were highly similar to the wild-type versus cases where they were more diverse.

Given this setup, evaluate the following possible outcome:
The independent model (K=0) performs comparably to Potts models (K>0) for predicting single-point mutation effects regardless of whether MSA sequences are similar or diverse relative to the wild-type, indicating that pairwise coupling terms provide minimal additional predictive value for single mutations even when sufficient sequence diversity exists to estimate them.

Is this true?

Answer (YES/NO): NO